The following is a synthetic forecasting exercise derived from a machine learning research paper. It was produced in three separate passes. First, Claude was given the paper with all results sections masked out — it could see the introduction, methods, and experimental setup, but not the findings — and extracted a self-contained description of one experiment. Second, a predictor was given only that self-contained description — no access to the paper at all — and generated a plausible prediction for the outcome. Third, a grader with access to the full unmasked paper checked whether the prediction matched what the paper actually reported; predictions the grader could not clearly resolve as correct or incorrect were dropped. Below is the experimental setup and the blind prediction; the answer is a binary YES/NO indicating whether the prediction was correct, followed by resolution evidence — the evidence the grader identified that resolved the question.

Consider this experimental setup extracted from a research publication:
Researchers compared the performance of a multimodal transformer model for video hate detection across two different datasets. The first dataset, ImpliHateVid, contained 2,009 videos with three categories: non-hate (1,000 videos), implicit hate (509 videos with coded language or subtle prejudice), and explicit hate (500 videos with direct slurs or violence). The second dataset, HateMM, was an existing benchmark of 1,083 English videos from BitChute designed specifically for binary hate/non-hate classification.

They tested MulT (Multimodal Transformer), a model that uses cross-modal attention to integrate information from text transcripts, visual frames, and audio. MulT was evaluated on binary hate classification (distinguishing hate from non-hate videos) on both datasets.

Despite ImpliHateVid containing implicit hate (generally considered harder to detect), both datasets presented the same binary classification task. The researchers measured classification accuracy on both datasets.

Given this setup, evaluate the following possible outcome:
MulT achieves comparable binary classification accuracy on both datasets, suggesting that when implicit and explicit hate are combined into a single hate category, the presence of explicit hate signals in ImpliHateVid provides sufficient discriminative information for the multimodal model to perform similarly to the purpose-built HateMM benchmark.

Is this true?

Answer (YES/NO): NO